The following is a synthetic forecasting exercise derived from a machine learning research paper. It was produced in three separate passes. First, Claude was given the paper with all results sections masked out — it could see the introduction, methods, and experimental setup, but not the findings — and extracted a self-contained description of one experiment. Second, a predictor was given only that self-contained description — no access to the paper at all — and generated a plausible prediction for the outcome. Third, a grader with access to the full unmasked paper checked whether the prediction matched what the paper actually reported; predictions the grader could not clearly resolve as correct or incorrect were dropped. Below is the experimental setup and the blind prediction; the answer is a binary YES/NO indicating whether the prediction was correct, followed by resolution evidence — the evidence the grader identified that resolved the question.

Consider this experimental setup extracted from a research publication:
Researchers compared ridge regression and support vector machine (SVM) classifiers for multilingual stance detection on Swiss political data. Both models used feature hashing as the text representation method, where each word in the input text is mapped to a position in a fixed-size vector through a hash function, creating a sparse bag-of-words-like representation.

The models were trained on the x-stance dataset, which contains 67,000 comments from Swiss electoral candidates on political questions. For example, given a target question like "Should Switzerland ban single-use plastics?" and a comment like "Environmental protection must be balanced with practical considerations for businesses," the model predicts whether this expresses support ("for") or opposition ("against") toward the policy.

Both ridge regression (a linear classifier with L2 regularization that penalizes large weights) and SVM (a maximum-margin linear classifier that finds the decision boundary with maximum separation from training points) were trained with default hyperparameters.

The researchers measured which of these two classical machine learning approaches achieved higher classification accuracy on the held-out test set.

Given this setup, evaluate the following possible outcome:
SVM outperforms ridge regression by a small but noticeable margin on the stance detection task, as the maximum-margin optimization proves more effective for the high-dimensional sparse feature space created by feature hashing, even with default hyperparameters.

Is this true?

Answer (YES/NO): NO